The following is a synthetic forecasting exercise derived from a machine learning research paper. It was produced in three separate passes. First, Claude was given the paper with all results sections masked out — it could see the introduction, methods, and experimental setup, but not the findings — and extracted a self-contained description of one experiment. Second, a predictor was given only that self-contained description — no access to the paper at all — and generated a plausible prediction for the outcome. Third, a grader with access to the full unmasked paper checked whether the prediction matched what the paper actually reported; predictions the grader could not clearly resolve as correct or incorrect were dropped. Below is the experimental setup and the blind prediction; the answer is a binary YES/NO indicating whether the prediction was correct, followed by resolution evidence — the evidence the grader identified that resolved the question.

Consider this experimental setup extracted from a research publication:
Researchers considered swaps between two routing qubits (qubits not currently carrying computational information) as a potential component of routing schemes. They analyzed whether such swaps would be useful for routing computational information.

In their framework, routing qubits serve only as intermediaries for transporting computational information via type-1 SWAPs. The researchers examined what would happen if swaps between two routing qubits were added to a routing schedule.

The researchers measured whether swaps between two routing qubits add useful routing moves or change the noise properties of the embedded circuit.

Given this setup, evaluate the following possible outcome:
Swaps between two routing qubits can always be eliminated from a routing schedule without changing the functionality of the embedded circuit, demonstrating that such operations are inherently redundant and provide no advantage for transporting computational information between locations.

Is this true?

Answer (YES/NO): YES